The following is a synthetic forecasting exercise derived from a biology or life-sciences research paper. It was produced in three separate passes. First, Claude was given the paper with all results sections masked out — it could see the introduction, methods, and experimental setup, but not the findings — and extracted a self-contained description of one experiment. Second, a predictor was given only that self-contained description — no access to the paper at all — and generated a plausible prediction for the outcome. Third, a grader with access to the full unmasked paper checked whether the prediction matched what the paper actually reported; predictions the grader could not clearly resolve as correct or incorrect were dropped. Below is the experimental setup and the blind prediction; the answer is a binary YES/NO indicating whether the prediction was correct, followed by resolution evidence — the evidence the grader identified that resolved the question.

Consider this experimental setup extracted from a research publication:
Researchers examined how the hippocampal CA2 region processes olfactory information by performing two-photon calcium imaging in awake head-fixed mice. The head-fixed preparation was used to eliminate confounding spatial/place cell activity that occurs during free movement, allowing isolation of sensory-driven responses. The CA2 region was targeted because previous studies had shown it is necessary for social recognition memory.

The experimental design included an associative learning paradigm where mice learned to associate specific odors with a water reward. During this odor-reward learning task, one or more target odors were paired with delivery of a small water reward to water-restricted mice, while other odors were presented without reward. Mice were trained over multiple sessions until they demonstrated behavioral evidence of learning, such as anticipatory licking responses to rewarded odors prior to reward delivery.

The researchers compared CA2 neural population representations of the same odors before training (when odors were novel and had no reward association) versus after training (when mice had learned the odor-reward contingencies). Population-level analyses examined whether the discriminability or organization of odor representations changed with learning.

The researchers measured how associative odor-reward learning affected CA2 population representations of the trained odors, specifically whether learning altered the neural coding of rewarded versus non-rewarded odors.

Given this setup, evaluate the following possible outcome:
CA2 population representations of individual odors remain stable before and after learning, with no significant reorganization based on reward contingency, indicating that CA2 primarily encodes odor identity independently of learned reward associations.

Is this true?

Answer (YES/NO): NO